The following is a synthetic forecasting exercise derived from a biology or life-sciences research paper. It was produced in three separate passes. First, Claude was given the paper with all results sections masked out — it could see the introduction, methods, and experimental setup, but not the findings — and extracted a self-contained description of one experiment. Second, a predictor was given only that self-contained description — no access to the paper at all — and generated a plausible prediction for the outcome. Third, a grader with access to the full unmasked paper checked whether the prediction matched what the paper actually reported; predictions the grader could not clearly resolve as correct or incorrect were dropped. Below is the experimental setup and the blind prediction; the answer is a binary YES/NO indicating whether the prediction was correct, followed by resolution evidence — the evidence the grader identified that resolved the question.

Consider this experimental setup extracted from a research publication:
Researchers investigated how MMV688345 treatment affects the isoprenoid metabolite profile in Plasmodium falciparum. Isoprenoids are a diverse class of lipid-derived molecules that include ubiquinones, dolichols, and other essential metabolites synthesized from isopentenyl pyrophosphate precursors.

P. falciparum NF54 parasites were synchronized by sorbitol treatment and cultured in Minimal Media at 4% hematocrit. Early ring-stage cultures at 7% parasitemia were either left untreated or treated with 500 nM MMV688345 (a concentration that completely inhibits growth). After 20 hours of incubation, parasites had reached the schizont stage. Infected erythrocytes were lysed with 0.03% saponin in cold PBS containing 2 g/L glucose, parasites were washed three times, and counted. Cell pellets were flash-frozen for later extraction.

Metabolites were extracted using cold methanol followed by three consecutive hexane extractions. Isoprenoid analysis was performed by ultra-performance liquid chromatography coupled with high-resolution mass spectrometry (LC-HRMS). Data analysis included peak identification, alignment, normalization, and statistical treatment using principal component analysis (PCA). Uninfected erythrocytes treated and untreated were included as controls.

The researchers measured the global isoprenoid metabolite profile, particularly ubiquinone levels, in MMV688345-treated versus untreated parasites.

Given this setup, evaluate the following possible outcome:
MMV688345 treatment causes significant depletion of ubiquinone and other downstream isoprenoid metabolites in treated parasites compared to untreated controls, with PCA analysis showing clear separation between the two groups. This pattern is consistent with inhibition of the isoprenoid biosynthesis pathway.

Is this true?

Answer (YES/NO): NO